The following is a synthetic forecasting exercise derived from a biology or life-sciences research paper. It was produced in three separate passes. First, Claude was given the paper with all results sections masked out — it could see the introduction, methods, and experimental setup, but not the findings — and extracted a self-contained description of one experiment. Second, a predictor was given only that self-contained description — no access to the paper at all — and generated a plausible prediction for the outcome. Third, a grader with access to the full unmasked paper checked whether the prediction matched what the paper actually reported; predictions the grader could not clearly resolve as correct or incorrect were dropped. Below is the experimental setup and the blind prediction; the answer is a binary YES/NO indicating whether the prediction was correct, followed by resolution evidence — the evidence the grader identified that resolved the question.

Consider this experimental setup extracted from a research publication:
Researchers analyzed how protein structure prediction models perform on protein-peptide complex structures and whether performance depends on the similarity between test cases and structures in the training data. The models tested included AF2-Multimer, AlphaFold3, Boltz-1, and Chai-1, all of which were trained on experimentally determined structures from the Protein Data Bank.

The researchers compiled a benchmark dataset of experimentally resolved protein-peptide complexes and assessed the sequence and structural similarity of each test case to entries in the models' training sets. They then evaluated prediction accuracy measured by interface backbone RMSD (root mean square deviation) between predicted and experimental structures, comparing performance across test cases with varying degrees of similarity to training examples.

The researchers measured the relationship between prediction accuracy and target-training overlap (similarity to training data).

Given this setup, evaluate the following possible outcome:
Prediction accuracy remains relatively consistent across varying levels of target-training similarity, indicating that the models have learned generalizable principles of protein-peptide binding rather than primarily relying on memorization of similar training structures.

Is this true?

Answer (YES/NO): NO